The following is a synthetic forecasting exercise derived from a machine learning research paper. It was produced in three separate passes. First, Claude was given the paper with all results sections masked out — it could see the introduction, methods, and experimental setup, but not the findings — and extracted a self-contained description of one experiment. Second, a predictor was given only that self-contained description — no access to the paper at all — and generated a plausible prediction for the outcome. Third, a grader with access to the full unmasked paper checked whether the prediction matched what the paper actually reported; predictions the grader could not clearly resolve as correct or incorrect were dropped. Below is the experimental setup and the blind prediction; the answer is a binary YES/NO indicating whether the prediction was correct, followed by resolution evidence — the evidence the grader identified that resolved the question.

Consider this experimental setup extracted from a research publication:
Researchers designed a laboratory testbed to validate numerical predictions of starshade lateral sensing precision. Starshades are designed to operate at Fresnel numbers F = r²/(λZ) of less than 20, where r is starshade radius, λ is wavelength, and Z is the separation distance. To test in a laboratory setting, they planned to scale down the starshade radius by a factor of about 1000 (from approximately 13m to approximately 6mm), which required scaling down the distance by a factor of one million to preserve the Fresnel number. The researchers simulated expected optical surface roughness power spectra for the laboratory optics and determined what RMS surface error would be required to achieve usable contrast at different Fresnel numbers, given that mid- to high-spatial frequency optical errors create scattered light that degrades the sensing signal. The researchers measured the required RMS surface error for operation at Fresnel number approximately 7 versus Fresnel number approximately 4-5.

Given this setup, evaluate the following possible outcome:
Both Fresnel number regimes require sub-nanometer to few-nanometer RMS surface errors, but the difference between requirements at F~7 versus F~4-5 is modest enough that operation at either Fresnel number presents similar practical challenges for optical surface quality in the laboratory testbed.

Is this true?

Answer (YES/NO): NO